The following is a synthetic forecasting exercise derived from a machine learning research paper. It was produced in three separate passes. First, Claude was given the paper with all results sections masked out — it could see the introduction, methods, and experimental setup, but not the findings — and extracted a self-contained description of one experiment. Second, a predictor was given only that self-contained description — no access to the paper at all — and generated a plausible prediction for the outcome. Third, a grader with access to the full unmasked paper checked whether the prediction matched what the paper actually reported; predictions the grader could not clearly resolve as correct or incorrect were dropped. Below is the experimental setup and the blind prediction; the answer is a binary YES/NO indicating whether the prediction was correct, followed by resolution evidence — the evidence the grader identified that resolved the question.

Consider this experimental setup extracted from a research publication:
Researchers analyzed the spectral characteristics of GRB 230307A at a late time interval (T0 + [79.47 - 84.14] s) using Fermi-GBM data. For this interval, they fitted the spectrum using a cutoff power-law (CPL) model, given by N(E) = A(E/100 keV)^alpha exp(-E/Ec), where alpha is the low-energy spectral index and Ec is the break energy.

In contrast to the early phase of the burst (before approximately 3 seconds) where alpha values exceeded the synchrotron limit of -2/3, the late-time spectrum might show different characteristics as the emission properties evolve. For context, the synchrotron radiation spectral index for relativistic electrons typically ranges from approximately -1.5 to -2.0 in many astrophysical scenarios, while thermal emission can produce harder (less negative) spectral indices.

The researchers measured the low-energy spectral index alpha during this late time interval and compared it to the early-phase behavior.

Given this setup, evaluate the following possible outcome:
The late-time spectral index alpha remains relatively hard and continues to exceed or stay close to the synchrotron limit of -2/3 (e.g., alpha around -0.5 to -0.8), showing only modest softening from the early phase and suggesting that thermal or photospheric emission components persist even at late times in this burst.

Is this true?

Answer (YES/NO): NO